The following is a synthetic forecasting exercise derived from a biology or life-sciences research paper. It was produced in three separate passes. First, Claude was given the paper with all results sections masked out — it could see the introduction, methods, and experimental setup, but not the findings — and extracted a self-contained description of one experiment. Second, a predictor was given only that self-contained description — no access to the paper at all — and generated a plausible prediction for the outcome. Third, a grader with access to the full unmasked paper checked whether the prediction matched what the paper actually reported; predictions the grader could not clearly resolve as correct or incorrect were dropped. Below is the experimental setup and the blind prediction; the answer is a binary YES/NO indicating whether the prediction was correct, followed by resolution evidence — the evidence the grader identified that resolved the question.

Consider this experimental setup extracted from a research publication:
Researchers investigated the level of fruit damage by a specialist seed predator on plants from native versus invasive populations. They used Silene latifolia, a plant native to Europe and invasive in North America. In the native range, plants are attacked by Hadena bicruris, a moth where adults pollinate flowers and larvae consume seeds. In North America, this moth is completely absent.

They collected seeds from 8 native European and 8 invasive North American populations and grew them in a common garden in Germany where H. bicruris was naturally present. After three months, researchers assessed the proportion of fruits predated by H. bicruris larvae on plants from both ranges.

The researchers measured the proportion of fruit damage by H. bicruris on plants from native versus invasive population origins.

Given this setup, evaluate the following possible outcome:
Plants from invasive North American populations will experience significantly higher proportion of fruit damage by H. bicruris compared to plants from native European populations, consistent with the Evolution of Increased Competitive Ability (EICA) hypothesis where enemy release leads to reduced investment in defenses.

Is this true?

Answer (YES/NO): YES